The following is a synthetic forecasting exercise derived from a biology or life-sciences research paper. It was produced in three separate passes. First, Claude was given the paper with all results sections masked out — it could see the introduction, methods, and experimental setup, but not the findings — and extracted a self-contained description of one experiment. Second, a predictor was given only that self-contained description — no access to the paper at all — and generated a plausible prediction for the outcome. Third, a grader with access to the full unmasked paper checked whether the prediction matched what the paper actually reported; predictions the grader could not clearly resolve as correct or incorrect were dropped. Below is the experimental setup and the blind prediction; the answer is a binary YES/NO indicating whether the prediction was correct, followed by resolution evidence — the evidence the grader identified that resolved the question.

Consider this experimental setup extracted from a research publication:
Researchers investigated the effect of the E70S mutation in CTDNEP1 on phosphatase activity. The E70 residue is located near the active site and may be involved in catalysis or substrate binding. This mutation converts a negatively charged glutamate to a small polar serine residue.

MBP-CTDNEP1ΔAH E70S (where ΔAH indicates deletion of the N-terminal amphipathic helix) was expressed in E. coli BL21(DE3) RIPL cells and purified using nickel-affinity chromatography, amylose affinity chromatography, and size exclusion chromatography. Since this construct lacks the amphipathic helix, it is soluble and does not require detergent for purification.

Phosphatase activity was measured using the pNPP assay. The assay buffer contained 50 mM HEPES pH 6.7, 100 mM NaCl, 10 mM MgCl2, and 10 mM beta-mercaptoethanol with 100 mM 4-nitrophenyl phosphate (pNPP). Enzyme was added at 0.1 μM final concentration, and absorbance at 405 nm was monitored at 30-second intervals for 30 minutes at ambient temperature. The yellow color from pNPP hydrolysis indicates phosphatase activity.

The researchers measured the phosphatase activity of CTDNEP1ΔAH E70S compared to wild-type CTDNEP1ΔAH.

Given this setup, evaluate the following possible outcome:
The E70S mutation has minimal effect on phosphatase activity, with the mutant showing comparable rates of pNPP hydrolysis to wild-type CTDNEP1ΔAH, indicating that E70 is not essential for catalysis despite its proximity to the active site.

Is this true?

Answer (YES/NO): NO